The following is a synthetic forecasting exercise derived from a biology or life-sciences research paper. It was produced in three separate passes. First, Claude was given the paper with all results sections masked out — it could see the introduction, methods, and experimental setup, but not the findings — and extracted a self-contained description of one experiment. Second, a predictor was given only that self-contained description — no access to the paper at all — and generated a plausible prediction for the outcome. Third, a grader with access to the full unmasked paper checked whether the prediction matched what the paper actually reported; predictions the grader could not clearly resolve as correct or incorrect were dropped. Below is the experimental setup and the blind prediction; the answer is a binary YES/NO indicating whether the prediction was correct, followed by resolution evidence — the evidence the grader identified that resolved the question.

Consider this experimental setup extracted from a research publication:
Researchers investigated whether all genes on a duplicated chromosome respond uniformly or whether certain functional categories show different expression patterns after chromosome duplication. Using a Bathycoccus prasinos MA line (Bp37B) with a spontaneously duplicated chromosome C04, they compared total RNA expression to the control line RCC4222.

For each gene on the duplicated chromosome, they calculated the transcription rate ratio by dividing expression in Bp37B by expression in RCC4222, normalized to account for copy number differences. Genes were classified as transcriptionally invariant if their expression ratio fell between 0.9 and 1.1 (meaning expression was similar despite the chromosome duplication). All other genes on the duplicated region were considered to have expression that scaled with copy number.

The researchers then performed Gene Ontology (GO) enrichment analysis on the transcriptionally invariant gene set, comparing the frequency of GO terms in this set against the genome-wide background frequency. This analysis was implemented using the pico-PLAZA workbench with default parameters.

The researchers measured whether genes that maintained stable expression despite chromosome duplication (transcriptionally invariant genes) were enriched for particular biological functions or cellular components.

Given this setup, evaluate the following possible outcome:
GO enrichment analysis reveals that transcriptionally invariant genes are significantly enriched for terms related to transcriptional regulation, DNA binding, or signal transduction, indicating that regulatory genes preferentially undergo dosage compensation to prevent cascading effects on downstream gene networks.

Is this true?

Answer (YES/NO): NO